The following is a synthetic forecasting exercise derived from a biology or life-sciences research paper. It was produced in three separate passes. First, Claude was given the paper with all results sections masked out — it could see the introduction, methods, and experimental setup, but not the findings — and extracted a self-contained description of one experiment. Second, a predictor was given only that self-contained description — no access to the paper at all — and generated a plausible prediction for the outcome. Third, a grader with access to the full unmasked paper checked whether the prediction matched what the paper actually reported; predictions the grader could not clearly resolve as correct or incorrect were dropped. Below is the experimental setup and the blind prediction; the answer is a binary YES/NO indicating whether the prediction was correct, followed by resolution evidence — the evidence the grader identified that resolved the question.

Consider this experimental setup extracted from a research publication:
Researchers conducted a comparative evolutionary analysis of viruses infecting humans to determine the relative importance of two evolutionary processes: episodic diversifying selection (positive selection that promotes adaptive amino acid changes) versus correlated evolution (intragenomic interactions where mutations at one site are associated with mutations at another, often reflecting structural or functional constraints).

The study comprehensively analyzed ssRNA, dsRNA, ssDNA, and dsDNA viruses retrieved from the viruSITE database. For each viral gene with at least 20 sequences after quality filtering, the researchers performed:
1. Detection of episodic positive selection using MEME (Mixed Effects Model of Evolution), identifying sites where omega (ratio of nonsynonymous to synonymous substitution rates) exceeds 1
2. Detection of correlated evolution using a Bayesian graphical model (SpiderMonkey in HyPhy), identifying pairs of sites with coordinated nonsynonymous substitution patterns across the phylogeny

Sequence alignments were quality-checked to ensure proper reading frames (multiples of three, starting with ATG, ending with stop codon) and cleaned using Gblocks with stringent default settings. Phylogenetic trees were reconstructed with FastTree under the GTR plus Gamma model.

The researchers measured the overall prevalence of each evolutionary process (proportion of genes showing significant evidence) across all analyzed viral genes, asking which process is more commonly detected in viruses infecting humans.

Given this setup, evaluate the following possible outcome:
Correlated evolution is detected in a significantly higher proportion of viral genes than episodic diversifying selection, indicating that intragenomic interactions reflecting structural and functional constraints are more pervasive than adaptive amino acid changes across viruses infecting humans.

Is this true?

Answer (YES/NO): NO